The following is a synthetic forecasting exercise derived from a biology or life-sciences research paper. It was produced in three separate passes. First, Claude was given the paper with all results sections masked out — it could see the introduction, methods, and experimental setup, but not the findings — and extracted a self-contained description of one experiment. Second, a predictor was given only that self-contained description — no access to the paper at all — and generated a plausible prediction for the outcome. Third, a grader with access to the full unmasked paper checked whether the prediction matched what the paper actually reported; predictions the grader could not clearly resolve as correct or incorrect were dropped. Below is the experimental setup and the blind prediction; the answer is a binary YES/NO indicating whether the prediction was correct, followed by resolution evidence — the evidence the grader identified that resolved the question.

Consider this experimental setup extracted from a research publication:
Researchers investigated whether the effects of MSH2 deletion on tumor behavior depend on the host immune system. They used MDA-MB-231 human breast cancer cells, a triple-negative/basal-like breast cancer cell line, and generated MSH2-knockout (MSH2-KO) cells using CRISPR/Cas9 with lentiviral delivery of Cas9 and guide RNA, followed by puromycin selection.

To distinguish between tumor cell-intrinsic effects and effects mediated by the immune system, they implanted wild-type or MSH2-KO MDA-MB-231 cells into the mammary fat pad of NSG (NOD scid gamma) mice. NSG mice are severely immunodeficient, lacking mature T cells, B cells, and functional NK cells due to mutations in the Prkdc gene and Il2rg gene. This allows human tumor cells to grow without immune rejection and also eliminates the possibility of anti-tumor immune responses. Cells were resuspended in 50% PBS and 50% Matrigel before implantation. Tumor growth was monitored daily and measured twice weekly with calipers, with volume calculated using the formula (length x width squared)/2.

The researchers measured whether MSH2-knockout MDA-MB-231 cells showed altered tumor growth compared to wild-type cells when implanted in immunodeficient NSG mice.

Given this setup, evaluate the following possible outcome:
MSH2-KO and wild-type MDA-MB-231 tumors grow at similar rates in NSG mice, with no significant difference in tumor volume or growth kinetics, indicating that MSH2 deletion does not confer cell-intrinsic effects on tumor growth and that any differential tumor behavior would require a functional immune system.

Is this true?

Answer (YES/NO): YES